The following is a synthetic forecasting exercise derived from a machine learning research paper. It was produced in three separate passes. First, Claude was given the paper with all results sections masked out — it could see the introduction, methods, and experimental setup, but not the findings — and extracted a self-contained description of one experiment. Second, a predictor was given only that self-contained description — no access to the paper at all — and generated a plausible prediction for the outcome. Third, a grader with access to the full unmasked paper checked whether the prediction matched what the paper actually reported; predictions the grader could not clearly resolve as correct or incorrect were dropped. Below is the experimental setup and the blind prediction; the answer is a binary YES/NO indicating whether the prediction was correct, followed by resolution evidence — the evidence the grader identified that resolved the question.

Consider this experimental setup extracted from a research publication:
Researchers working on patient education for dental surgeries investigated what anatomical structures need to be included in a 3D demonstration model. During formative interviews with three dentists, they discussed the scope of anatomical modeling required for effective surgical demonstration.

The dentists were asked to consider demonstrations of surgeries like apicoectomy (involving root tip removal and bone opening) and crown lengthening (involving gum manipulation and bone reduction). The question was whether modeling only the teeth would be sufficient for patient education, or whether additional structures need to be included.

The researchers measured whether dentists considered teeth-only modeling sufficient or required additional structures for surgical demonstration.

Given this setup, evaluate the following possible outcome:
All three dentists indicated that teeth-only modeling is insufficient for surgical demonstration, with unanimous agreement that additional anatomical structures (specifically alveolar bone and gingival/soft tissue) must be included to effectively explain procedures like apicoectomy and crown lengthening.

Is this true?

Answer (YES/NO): YES